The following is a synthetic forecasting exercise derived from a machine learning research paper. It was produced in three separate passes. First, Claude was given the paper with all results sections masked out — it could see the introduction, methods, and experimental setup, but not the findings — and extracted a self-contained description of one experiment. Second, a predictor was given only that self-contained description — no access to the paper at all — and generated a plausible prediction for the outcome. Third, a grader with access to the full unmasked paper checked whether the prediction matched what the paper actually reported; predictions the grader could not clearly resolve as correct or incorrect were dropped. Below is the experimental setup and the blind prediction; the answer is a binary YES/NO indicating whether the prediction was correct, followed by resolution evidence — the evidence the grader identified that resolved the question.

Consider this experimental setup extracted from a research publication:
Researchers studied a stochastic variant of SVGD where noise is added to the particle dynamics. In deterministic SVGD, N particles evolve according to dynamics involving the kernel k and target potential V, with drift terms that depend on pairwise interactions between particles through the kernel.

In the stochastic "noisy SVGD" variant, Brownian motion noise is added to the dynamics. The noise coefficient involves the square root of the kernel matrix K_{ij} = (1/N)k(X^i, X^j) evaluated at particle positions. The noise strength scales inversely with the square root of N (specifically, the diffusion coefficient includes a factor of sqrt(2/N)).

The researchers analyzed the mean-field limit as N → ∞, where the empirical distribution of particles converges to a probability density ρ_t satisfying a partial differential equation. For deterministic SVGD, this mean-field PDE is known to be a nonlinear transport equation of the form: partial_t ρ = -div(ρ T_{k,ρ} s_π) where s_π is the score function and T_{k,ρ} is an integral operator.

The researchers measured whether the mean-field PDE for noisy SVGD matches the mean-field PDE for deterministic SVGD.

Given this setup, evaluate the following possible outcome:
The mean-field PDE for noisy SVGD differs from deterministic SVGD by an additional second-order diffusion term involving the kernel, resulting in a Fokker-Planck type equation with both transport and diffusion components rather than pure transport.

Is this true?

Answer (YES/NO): NO